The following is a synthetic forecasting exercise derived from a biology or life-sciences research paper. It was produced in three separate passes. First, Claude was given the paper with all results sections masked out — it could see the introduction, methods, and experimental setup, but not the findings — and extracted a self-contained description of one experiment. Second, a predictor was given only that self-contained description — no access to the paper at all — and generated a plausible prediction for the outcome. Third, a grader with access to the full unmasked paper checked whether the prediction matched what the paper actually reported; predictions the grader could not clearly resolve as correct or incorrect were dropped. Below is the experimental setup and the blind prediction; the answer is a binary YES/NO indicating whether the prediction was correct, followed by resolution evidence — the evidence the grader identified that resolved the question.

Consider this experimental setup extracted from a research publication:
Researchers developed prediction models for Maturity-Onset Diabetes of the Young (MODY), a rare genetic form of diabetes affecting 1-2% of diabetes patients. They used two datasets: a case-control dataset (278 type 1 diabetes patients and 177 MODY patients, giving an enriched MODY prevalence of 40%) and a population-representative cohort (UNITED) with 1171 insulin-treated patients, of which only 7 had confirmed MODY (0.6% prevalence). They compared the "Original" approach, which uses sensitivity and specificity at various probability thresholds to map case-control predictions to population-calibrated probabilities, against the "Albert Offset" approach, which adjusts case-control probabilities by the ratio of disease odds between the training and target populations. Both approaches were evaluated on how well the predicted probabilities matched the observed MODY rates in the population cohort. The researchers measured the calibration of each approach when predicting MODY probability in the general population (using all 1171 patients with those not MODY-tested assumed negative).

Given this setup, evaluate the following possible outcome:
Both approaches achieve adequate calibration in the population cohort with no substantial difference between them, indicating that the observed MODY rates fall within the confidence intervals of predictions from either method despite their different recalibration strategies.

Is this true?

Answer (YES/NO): NO